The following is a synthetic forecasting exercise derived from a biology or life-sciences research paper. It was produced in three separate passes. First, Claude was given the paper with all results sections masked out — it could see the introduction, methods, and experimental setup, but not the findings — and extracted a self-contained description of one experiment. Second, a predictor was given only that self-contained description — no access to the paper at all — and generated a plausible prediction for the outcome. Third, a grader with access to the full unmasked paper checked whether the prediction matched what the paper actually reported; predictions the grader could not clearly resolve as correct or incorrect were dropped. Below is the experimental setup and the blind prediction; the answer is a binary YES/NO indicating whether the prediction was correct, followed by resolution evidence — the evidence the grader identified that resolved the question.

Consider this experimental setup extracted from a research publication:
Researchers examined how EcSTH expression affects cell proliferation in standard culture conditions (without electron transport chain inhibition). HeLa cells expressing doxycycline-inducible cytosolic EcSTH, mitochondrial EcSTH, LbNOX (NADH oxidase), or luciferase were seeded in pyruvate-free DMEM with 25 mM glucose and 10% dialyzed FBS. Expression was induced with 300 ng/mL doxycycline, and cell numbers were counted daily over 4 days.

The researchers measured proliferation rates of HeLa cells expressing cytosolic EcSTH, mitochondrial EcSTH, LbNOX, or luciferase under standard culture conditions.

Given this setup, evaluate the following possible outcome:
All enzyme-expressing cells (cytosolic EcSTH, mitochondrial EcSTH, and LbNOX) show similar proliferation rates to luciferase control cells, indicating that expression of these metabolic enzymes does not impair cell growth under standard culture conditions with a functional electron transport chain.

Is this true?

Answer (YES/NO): NO